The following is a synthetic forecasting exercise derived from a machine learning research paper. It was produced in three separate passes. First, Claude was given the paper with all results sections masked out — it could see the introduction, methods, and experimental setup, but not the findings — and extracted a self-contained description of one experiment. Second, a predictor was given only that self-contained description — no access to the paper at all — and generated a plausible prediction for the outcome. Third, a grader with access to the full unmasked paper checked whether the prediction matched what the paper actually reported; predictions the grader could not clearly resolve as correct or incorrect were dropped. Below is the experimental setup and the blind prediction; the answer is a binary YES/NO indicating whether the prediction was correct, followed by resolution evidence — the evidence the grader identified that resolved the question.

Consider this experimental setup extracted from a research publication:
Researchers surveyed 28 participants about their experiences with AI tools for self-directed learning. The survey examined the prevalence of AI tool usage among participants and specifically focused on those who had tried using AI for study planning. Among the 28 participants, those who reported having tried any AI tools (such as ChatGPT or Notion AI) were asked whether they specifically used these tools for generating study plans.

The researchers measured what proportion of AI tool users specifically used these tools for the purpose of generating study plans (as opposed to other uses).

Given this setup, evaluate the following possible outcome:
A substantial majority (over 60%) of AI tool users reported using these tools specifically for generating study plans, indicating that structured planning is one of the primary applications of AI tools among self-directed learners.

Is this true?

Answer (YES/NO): NO